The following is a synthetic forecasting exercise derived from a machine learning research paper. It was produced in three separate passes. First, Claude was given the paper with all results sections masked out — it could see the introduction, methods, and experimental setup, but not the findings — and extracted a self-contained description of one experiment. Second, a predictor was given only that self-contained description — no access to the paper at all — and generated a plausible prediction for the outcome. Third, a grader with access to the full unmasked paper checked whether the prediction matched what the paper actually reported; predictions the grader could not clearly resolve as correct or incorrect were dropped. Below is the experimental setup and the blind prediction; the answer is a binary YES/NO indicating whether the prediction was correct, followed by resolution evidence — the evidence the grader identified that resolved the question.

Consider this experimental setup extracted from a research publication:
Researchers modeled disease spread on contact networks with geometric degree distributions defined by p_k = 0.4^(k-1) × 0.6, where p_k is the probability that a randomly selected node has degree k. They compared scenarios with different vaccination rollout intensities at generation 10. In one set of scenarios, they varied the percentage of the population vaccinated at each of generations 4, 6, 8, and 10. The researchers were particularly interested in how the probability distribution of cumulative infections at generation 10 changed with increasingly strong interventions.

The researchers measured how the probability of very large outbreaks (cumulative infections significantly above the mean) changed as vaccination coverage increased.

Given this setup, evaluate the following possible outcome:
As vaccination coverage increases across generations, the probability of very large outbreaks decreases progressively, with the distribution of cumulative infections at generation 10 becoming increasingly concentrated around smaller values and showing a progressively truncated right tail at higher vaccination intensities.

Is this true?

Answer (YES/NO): YES